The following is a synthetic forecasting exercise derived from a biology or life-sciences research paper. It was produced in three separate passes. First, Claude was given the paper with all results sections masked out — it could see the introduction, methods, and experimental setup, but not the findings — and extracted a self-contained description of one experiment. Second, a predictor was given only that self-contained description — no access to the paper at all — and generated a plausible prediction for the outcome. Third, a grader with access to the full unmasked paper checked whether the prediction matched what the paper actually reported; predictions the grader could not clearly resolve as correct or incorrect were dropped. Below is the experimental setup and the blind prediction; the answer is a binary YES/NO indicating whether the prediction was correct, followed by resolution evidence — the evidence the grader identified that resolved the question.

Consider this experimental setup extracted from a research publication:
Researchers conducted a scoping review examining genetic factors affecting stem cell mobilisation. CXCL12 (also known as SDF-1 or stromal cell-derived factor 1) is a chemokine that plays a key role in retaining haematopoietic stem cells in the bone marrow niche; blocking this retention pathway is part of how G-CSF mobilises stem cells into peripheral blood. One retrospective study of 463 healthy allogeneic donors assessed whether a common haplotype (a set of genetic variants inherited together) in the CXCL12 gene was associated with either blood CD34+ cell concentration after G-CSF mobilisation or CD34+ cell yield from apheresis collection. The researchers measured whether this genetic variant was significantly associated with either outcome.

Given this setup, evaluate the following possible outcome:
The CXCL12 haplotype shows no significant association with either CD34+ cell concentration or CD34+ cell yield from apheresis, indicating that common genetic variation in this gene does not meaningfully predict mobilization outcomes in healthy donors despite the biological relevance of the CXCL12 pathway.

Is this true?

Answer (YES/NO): YES